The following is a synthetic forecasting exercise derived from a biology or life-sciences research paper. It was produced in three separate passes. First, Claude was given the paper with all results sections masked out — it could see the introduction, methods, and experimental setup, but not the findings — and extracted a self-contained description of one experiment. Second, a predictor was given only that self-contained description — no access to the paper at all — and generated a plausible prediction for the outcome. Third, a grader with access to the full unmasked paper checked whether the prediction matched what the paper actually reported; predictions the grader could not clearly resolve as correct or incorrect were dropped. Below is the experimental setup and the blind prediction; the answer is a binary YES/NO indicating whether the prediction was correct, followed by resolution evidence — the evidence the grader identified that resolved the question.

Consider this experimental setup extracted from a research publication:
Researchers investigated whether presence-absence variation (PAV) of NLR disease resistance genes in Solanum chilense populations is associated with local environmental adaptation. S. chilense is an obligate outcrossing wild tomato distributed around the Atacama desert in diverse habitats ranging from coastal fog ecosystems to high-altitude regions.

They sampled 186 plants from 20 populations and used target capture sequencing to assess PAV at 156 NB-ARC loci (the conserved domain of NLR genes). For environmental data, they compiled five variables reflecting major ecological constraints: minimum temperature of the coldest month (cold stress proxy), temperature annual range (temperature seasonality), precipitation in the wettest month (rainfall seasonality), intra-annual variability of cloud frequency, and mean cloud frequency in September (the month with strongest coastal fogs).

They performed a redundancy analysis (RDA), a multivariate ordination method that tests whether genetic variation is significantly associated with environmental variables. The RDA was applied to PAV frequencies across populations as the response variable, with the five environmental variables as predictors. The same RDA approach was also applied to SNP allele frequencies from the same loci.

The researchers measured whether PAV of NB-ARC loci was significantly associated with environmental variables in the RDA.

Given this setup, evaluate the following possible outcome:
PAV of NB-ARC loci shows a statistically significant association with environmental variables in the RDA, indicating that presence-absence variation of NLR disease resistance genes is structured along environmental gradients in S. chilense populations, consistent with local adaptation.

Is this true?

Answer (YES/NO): NO